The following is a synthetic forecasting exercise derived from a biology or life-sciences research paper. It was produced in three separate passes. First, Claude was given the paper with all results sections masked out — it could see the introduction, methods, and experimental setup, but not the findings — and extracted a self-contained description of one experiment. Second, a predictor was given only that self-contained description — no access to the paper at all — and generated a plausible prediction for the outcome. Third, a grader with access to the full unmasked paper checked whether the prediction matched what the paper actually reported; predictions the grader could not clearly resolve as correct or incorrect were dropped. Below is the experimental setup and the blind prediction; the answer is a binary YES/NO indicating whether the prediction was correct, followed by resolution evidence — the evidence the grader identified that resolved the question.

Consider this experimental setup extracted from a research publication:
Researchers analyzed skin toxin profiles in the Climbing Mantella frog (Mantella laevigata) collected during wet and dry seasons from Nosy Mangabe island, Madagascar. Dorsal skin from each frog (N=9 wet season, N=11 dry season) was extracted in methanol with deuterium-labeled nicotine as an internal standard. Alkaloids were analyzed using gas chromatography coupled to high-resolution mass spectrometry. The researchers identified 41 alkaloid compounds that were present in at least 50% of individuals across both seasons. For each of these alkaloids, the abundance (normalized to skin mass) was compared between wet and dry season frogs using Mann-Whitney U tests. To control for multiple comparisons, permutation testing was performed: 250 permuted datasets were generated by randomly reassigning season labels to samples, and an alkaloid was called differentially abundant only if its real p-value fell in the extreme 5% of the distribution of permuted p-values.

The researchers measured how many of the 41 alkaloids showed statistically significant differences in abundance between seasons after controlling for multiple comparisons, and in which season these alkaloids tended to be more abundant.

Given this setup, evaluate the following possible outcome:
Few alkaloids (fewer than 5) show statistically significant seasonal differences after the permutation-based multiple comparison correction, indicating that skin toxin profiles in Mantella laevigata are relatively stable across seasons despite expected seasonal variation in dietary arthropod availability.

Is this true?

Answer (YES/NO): NO